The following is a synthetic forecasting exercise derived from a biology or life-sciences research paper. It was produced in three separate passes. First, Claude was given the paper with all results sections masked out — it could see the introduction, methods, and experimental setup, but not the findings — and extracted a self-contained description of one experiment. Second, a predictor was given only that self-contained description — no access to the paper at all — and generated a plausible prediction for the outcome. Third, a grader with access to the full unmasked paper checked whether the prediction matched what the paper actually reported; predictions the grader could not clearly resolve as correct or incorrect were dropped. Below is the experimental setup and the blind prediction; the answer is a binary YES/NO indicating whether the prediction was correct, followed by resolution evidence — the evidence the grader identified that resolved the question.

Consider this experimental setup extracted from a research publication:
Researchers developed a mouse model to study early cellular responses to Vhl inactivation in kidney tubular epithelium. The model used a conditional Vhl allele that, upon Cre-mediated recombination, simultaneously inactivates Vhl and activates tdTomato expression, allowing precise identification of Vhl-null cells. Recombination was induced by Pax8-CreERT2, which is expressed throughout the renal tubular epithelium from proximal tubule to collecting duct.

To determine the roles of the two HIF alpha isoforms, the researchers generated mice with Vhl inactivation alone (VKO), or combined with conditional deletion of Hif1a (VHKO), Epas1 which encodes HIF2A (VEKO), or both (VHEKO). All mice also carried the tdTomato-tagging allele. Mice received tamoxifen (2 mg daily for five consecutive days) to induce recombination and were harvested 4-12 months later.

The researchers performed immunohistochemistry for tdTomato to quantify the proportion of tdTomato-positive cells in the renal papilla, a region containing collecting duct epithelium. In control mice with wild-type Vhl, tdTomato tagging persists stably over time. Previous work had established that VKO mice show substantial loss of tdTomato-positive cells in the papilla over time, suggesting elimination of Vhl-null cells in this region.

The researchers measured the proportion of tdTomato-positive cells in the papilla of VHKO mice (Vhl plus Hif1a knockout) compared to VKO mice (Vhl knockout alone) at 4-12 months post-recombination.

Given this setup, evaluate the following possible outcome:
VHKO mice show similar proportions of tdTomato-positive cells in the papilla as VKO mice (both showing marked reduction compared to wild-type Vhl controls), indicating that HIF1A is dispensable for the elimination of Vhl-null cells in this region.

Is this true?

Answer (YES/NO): NO